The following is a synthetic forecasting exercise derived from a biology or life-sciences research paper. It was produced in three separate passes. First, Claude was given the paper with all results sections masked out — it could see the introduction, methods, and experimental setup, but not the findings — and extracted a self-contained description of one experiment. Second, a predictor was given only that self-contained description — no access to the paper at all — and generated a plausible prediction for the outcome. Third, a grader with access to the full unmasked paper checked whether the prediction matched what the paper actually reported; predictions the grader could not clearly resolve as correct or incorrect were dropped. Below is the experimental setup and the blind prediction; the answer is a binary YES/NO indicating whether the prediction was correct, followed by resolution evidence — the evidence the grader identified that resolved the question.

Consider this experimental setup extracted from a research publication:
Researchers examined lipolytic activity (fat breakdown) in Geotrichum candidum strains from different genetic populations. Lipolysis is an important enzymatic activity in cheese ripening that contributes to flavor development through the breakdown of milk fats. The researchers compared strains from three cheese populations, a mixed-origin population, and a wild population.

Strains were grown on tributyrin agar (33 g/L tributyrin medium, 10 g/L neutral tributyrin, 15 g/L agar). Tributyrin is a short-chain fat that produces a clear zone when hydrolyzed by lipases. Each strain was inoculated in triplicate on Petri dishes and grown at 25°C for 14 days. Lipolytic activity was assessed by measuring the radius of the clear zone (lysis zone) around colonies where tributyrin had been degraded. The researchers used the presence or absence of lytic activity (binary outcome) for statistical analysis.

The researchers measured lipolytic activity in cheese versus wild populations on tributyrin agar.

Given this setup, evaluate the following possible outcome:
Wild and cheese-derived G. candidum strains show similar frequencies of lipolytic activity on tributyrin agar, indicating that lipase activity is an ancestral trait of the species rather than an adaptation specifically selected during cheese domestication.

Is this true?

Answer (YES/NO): YES